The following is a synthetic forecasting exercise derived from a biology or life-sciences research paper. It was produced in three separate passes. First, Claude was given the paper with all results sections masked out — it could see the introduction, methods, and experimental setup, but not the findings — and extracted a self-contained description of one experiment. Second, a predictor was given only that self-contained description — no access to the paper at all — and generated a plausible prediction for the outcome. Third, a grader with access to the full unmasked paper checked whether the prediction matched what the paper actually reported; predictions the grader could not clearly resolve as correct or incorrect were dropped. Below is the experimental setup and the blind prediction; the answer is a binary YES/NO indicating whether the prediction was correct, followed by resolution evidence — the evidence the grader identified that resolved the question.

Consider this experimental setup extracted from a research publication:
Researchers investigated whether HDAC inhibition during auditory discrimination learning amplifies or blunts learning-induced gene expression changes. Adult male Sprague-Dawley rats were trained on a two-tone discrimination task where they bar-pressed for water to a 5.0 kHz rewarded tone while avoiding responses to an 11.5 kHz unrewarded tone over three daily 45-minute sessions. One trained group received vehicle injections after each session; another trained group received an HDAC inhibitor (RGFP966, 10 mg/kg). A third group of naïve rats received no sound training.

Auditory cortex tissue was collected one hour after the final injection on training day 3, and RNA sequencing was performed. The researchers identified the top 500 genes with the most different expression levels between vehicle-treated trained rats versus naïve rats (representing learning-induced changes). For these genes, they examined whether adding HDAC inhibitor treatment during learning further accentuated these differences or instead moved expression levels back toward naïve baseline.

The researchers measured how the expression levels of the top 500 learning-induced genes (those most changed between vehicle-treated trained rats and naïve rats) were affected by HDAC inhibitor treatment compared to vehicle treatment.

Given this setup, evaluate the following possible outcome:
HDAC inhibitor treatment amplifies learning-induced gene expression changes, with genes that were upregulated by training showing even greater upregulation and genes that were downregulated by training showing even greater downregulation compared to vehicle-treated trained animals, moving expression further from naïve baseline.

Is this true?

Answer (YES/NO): NO